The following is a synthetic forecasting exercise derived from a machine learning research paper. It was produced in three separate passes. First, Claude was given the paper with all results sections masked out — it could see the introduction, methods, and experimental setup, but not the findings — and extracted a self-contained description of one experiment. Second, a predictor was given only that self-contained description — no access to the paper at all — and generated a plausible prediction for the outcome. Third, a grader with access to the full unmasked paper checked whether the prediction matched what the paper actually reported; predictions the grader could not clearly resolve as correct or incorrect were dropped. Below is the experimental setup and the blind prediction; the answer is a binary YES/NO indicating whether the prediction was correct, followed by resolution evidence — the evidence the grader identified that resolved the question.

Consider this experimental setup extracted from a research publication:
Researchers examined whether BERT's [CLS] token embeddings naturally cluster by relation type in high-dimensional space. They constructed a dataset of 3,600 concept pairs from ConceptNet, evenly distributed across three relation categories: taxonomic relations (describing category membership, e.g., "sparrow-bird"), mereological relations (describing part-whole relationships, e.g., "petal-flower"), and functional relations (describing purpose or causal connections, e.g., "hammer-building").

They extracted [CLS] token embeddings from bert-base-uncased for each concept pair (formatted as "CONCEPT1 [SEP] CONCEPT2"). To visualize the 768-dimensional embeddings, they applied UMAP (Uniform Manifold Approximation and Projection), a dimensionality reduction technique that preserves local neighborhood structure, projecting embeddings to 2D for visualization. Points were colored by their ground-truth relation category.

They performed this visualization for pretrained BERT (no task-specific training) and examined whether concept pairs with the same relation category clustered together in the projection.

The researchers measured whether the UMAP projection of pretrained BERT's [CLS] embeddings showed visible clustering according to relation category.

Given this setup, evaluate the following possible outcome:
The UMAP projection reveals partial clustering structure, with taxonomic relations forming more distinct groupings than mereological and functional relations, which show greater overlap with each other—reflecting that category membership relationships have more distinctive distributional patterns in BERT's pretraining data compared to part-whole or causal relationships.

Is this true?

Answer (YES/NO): NO